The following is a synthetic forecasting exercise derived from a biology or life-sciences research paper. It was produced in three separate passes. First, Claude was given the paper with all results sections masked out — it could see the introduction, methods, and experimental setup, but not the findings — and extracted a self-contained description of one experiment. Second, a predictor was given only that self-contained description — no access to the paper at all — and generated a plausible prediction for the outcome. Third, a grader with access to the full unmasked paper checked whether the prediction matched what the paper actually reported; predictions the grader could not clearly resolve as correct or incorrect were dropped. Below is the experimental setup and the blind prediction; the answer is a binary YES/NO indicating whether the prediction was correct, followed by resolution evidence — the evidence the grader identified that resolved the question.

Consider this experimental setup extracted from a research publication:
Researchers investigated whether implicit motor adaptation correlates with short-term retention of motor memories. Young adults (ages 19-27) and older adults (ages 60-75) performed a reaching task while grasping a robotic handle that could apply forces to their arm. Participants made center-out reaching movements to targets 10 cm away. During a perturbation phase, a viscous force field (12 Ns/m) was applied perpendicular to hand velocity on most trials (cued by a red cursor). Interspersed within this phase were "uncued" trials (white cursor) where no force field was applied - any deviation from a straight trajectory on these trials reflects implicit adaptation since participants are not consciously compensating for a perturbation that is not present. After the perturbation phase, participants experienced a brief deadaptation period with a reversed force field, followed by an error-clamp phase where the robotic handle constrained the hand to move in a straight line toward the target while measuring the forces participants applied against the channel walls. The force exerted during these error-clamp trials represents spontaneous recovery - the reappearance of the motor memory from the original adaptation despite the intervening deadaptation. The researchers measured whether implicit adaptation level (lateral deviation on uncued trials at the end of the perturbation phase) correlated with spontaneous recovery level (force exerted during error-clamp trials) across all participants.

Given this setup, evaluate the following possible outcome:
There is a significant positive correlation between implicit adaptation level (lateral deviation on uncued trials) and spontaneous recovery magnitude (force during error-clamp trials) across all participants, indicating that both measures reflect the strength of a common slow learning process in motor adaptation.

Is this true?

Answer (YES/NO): YES